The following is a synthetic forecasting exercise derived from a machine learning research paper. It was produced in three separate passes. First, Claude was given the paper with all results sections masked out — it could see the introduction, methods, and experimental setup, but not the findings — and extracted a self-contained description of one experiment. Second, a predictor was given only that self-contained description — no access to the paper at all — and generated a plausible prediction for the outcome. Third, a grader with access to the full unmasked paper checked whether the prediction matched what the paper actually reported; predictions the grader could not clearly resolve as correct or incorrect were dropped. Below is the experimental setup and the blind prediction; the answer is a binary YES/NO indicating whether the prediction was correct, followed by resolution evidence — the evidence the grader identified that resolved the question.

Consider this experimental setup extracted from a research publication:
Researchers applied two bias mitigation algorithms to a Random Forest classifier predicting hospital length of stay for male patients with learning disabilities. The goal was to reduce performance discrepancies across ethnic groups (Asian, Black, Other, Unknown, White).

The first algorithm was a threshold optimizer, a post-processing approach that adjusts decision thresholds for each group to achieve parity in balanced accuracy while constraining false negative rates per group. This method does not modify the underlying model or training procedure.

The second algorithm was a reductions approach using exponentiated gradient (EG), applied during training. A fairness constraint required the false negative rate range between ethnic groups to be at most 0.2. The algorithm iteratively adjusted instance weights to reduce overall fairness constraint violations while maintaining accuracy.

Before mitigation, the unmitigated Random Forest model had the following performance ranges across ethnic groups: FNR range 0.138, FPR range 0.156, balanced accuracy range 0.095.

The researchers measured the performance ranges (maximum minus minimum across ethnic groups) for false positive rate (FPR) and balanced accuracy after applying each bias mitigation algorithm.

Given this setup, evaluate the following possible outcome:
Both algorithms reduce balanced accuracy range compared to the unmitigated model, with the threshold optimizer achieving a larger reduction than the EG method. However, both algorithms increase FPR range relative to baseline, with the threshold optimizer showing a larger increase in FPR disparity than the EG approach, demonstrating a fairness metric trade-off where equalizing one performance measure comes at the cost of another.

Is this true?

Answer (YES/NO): NO